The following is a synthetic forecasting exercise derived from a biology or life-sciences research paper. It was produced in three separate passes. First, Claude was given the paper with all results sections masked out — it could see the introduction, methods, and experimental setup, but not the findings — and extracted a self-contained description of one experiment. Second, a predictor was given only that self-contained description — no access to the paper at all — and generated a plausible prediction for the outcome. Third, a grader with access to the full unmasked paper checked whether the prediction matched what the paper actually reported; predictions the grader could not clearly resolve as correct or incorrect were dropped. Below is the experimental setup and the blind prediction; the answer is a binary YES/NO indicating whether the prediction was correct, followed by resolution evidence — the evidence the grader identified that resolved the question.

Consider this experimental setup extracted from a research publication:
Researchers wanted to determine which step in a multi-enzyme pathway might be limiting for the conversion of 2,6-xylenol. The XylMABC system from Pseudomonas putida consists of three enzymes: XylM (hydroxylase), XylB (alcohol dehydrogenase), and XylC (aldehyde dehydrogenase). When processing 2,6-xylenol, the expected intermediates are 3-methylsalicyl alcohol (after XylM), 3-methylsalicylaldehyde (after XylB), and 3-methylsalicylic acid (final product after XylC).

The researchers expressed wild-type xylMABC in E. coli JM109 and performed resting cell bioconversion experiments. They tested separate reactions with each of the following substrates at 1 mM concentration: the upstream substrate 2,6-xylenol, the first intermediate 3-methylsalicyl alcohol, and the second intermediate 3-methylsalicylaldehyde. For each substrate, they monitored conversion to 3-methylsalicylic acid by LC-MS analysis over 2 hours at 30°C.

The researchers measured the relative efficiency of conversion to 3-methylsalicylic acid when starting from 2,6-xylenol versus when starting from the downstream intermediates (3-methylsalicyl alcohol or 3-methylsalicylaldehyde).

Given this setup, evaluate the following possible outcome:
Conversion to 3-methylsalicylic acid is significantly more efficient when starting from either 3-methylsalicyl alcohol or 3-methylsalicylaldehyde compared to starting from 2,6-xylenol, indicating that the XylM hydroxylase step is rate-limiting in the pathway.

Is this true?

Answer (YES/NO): YES